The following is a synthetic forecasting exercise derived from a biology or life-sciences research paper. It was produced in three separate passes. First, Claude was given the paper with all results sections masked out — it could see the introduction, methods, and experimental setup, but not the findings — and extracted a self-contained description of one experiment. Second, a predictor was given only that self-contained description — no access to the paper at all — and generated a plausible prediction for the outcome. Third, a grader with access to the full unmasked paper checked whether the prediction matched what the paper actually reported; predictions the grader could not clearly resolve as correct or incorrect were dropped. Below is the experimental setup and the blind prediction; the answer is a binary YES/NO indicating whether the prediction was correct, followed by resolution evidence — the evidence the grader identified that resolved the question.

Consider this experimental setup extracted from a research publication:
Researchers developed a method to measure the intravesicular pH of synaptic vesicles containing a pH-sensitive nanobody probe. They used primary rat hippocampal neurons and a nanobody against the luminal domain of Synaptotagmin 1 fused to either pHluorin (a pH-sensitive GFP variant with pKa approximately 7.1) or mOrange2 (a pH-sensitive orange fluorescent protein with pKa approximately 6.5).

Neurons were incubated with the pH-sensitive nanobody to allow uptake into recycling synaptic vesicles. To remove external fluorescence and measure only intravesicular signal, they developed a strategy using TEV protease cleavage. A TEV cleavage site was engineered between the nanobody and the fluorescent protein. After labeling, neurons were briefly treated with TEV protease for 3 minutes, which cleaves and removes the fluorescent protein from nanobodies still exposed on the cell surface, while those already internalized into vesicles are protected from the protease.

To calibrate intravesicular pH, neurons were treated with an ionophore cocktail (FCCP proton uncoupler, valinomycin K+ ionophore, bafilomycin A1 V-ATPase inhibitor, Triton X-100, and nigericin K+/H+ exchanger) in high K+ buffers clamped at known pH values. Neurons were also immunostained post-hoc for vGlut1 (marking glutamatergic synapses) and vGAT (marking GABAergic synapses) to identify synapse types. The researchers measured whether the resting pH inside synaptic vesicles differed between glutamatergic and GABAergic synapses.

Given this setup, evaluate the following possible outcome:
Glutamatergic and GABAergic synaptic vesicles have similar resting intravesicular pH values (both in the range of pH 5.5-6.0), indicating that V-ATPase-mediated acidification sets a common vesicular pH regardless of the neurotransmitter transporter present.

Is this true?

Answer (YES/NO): NO